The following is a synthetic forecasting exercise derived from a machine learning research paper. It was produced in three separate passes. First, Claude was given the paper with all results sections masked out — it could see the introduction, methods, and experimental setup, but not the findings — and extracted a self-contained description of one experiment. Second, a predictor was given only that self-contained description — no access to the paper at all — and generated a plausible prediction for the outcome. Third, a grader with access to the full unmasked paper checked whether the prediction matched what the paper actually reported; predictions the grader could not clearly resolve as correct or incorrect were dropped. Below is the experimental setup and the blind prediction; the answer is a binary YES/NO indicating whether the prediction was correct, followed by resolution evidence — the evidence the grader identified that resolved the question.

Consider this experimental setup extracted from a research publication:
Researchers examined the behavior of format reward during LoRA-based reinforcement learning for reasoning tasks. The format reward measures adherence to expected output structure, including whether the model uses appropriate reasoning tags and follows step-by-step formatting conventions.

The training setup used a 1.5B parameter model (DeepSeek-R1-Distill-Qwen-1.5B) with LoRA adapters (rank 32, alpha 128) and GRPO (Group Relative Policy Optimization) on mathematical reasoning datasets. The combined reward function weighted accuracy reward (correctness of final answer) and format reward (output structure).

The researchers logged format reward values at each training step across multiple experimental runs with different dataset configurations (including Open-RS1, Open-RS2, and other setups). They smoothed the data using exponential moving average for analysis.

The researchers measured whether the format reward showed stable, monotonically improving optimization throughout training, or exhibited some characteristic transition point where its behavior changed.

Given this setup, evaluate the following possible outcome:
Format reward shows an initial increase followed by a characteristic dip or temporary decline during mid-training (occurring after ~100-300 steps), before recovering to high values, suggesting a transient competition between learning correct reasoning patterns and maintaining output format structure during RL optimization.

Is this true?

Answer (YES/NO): NO